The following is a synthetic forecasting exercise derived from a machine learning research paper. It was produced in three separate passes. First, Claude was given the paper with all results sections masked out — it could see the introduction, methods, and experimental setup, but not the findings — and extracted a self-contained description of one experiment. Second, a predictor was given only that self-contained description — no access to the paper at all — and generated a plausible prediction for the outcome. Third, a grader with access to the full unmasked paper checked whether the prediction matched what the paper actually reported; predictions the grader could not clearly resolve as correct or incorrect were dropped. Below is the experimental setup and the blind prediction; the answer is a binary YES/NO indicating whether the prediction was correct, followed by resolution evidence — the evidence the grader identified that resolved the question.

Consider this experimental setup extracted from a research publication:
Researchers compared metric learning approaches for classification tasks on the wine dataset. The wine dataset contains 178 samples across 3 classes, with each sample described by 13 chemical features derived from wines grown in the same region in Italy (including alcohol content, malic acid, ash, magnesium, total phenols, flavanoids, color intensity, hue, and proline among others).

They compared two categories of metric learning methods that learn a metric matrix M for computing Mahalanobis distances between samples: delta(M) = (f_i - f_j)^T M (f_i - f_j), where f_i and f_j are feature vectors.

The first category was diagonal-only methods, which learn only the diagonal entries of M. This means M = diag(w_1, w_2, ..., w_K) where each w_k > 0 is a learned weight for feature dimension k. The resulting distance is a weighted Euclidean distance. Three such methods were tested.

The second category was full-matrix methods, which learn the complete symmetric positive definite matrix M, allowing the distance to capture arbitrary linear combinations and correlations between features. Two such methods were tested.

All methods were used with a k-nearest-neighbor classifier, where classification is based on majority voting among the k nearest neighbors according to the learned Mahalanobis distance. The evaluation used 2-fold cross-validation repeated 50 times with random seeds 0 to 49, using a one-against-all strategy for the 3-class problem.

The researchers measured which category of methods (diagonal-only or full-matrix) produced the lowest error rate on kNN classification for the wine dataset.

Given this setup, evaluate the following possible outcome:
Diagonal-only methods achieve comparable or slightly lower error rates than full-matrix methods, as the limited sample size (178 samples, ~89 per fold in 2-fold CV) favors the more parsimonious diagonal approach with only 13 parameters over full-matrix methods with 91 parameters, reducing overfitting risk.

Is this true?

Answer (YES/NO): NO